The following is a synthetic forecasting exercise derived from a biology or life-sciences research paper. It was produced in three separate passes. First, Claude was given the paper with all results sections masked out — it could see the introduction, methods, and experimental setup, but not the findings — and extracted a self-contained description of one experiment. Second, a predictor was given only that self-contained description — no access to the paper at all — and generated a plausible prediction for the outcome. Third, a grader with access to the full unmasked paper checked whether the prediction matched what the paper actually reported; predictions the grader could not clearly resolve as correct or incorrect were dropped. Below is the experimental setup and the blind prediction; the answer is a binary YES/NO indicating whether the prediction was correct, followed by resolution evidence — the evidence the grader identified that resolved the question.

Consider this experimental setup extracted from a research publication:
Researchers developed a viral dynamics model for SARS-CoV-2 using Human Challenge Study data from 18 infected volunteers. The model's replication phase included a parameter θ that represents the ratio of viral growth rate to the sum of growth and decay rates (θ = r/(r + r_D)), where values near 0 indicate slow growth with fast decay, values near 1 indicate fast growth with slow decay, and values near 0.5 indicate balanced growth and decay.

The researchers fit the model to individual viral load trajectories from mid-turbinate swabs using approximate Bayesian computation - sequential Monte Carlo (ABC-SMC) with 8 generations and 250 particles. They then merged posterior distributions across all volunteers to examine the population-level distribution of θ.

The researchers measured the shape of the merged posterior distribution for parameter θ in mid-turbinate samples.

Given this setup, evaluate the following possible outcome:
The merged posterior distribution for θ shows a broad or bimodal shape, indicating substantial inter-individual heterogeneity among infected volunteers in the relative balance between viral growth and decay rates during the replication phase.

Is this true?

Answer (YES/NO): YES